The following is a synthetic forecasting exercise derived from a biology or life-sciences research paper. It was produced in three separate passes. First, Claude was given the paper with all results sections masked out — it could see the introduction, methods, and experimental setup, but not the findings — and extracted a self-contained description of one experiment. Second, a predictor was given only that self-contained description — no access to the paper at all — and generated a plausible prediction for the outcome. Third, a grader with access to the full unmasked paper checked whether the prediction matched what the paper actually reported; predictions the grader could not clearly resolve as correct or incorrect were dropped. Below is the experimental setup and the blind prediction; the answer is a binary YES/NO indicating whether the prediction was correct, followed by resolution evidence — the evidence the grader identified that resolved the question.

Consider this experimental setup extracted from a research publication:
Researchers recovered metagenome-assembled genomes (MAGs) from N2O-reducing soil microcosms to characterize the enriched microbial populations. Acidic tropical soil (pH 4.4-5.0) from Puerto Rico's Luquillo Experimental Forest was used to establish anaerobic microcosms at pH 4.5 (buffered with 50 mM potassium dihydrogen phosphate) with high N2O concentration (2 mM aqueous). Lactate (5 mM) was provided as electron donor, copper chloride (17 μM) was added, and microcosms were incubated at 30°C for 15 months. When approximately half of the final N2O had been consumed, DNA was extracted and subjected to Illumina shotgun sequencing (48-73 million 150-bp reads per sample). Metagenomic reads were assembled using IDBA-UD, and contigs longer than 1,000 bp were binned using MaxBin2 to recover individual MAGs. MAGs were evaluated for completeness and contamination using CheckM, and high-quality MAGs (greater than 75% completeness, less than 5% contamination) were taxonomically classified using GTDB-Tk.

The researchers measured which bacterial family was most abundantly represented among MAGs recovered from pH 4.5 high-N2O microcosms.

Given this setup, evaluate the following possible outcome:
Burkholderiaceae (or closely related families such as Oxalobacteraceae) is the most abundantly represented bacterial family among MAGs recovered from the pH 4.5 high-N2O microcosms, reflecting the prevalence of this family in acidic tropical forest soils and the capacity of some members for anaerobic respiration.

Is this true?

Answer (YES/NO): NO